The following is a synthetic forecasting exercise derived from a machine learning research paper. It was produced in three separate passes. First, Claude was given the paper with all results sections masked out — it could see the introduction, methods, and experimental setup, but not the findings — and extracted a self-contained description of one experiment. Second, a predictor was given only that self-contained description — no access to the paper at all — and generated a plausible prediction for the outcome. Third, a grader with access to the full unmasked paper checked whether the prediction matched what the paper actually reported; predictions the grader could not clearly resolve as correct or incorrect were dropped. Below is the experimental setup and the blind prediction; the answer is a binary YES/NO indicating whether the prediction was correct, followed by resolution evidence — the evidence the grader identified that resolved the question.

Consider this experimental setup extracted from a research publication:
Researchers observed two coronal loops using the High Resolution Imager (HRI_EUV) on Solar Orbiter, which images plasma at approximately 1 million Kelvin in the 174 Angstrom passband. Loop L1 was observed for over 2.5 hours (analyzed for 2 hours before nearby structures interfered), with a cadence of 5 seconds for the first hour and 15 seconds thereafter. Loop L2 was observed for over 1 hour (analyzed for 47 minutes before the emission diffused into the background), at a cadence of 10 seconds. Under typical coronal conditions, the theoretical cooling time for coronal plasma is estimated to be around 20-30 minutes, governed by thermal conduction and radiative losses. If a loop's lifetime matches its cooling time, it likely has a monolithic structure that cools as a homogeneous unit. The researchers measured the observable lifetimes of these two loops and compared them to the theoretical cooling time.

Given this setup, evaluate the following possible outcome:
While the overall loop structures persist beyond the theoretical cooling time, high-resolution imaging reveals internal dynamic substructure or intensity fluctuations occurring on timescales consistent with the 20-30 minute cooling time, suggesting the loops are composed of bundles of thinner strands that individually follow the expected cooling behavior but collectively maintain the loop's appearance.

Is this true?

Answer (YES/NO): NO